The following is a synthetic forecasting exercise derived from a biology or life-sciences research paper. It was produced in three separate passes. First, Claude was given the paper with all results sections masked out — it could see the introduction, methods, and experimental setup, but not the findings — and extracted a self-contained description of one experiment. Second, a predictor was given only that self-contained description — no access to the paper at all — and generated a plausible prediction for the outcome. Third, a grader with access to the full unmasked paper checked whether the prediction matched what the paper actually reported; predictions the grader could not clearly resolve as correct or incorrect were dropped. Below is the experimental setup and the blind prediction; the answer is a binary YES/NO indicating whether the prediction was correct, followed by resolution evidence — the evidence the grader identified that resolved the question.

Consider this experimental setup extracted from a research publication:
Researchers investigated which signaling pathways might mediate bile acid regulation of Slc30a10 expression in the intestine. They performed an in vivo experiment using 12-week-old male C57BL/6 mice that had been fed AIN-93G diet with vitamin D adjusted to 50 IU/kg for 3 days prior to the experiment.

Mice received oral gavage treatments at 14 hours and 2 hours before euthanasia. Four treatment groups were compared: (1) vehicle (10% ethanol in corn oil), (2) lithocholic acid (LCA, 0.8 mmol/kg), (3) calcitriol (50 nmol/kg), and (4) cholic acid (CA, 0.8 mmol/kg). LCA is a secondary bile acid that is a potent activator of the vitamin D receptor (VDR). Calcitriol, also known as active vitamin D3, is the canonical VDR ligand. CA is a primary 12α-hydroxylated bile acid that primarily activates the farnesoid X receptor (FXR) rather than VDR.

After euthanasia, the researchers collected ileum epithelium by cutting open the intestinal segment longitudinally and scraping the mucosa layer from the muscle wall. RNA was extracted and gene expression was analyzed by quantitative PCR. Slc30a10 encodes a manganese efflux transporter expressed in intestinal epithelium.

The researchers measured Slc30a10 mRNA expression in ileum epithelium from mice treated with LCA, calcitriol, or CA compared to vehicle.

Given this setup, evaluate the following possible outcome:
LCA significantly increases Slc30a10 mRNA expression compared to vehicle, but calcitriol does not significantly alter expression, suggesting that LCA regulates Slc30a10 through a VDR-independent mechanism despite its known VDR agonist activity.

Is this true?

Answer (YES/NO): NO